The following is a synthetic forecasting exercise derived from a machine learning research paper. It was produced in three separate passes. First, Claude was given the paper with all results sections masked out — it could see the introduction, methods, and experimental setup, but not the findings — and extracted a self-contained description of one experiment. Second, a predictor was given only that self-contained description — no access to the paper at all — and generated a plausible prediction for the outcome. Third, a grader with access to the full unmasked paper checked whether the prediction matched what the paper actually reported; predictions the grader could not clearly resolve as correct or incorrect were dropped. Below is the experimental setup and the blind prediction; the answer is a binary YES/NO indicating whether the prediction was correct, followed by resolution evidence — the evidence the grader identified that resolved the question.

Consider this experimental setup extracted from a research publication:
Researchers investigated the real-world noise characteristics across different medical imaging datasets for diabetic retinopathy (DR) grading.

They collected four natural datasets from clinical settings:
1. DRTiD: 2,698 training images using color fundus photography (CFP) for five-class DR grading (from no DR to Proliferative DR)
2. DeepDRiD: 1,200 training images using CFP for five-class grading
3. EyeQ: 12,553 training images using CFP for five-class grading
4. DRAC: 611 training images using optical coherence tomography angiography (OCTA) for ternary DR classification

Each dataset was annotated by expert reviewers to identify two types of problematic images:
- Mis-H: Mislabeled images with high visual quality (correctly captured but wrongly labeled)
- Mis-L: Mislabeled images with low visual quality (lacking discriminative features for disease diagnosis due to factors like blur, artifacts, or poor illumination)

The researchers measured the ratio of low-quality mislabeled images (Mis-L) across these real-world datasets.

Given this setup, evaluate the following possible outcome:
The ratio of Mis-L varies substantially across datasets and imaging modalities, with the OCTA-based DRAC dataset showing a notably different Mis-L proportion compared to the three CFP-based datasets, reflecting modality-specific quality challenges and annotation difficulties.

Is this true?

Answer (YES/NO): YES